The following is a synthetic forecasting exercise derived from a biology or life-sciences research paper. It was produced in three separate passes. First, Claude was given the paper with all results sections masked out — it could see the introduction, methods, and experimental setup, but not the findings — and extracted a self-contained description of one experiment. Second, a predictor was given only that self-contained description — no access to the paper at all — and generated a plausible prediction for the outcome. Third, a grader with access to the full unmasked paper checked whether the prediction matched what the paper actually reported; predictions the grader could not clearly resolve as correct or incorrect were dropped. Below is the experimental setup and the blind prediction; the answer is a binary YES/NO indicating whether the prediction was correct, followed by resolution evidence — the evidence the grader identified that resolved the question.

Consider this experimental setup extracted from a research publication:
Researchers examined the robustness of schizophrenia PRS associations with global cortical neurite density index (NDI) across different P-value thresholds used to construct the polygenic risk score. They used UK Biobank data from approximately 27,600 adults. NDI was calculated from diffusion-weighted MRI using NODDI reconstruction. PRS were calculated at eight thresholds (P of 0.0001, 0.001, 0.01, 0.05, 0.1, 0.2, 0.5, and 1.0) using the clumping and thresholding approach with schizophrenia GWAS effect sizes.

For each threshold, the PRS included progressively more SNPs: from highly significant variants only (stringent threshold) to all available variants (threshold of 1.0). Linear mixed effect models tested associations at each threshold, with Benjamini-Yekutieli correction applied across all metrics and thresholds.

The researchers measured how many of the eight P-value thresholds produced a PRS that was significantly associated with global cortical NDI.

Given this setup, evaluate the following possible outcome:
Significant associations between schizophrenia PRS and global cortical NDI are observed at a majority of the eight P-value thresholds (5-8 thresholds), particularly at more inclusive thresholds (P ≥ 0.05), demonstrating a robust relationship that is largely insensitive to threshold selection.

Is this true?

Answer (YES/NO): NO